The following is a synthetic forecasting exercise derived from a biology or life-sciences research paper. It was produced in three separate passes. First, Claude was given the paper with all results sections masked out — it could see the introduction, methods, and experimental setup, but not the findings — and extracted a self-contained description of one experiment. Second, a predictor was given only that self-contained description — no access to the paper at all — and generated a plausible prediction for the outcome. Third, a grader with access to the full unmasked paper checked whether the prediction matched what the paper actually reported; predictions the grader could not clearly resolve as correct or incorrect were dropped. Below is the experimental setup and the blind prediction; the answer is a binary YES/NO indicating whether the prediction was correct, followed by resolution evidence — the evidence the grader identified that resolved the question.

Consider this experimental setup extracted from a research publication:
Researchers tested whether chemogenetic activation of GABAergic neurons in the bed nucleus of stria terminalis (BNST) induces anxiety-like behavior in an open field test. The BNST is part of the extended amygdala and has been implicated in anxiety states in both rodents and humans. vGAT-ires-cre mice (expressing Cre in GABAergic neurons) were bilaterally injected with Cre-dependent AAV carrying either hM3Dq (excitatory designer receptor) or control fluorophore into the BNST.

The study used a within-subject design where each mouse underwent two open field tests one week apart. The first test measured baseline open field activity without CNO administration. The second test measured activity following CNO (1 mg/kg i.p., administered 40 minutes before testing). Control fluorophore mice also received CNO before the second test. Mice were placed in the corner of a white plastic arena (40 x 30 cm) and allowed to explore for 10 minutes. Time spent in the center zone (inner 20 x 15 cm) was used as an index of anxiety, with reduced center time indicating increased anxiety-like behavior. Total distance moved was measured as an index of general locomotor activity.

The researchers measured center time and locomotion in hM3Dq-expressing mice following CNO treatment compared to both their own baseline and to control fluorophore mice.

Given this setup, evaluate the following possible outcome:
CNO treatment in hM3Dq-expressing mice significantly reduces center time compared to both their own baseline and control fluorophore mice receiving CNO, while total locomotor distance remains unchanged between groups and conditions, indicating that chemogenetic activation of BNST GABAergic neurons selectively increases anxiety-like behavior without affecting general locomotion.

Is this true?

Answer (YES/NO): YES